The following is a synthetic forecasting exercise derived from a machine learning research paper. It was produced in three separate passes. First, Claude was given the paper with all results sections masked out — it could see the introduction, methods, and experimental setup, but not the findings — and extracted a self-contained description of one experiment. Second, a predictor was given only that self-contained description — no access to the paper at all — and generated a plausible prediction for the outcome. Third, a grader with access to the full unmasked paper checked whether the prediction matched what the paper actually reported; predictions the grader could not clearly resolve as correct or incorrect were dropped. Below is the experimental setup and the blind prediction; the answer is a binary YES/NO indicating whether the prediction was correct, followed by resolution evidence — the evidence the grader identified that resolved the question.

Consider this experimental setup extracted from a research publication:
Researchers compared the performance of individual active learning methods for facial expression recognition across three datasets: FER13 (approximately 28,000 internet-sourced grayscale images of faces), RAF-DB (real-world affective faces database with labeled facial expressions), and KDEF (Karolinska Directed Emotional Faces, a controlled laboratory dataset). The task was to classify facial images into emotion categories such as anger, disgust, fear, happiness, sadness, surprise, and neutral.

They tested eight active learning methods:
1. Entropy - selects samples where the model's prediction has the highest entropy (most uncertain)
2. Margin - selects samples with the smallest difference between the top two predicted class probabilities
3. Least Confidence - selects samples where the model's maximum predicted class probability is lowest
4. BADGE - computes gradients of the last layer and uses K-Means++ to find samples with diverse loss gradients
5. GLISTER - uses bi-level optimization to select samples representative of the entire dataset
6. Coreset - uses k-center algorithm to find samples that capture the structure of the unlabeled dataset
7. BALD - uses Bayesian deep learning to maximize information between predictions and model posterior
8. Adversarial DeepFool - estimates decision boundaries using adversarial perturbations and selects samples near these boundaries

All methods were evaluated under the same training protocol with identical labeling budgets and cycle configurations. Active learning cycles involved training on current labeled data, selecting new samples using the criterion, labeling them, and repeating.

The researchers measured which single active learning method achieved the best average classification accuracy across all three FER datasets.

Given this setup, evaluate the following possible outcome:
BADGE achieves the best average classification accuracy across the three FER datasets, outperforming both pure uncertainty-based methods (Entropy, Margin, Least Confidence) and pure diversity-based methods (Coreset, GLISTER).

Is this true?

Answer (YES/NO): NO